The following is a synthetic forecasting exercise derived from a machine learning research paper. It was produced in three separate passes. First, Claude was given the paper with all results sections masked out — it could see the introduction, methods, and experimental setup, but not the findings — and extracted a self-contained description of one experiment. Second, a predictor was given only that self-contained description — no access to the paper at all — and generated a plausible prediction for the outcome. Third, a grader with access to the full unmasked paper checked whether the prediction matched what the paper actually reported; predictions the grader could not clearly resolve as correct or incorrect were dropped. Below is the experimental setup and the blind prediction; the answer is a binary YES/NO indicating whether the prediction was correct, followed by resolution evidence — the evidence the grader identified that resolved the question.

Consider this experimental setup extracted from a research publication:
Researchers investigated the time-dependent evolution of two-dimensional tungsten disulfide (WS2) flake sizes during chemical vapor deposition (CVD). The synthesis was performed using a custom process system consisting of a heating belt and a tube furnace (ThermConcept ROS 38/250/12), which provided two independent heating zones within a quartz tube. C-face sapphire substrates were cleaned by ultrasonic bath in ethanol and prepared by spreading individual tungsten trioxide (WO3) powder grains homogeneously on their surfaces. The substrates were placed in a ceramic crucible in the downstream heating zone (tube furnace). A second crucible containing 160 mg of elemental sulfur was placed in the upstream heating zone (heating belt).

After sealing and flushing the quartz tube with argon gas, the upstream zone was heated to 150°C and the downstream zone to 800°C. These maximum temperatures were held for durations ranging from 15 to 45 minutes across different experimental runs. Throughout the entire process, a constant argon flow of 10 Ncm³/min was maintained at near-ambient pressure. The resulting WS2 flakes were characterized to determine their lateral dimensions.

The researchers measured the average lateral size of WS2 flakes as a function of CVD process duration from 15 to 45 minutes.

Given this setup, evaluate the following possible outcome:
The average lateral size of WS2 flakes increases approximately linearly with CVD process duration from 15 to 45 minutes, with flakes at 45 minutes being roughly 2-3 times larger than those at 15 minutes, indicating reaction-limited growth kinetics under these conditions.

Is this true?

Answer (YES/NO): NO